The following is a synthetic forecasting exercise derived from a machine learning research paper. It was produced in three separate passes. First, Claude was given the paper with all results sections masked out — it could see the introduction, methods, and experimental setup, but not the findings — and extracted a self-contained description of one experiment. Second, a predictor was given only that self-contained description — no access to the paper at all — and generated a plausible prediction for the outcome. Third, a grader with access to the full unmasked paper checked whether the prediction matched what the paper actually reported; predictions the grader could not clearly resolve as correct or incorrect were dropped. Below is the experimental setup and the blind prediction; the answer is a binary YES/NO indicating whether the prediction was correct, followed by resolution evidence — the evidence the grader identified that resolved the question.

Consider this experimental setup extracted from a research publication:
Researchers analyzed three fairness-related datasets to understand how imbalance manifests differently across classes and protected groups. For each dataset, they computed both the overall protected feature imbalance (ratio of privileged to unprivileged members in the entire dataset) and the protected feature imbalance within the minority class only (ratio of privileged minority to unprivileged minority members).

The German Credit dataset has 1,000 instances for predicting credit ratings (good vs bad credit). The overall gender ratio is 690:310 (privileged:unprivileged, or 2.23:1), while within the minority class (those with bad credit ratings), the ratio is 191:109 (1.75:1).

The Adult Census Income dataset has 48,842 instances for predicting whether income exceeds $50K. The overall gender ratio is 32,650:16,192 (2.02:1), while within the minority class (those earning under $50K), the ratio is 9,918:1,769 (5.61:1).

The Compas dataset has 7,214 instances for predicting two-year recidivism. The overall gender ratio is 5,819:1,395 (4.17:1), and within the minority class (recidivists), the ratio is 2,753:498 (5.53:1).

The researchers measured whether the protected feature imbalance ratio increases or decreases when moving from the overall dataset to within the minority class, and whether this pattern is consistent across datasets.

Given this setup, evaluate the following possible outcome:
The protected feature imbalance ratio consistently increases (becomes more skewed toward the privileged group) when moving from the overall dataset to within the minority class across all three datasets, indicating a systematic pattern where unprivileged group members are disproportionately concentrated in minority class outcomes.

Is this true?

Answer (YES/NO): NO